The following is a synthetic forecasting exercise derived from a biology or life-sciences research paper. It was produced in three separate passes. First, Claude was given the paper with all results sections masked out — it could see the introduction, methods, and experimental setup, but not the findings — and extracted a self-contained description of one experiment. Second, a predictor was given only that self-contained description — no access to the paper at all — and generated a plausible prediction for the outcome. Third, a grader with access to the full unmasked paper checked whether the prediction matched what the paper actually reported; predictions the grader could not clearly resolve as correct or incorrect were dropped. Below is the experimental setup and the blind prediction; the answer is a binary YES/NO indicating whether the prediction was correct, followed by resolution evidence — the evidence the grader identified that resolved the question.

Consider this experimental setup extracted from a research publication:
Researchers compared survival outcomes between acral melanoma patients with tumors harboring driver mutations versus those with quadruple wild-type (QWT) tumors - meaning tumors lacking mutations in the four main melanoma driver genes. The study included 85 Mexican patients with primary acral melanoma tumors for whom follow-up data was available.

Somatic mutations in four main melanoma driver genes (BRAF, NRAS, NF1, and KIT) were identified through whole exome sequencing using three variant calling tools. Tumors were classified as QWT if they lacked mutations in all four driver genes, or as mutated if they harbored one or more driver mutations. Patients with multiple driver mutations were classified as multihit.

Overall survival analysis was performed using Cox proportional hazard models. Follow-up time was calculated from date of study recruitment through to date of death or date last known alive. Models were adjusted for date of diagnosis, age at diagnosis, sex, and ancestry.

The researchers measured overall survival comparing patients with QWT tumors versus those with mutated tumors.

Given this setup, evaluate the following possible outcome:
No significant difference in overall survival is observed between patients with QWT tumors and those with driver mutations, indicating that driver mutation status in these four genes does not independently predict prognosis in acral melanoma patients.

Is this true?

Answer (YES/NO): NO